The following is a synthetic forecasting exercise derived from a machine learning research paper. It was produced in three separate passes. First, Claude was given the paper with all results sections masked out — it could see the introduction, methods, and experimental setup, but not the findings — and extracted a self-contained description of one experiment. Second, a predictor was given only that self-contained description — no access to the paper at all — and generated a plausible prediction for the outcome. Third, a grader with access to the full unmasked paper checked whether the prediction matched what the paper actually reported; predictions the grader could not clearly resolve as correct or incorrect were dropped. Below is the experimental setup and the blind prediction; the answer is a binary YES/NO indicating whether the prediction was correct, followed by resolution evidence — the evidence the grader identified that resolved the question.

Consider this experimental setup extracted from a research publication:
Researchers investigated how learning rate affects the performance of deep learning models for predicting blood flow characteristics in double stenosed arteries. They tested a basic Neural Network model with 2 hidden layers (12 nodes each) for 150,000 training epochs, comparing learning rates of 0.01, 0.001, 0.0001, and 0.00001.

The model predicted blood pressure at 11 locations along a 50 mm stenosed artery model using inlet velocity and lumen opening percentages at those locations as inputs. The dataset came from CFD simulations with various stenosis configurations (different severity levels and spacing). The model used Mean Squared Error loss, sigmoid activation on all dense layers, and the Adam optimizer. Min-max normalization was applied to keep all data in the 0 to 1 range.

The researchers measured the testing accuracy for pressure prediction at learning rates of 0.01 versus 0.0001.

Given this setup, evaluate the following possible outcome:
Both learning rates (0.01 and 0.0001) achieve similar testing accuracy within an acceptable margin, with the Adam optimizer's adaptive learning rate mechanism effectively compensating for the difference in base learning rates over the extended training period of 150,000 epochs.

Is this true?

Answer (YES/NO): NO